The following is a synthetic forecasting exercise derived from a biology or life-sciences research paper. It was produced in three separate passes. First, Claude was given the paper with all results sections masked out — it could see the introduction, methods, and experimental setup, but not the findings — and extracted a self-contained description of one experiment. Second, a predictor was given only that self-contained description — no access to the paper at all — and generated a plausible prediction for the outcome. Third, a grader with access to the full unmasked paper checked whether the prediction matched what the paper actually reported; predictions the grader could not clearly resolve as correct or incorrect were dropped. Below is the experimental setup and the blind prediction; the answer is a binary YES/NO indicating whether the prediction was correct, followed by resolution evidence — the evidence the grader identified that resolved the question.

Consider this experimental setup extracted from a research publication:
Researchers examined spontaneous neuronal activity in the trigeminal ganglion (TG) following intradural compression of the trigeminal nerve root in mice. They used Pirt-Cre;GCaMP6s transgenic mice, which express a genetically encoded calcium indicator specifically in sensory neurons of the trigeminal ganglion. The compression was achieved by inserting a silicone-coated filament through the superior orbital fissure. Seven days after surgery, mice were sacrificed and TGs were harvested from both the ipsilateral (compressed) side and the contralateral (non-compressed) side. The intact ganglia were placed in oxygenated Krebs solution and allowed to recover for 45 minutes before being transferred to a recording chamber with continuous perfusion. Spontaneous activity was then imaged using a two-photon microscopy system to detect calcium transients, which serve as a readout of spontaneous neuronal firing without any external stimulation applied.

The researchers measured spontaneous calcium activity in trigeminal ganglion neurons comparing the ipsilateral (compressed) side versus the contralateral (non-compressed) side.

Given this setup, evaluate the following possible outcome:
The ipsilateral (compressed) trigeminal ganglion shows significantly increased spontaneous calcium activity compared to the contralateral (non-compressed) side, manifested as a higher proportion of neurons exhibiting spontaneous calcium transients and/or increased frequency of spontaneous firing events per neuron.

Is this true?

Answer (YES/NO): YES